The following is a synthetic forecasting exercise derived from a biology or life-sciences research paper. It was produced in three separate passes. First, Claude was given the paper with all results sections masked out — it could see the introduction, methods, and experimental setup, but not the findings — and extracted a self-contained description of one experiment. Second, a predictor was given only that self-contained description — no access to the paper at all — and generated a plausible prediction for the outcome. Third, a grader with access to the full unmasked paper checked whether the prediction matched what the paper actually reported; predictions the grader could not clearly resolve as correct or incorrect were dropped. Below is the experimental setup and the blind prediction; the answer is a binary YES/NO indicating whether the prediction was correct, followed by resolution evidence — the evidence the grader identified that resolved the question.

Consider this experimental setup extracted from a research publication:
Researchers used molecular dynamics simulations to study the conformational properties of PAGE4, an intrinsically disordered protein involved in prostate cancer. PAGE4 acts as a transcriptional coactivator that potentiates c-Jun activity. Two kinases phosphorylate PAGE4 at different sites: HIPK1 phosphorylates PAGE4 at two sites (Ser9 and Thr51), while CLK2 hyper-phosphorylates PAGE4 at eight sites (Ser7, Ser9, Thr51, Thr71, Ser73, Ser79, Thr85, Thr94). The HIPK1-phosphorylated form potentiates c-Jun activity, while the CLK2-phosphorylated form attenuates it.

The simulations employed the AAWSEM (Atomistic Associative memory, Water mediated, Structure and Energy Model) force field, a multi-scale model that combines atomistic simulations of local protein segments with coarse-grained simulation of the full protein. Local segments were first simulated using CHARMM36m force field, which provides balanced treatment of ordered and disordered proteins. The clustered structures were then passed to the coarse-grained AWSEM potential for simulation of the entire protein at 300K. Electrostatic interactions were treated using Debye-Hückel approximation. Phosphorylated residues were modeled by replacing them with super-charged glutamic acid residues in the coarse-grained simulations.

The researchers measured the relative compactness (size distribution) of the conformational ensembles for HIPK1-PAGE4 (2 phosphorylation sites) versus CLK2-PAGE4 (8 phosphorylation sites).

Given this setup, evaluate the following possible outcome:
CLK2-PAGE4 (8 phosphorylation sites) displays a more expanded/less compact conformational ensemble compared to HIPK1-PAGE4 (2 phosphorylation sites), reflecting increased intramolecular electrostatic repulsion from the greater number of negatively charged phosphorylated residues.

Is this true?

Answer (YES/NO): YES